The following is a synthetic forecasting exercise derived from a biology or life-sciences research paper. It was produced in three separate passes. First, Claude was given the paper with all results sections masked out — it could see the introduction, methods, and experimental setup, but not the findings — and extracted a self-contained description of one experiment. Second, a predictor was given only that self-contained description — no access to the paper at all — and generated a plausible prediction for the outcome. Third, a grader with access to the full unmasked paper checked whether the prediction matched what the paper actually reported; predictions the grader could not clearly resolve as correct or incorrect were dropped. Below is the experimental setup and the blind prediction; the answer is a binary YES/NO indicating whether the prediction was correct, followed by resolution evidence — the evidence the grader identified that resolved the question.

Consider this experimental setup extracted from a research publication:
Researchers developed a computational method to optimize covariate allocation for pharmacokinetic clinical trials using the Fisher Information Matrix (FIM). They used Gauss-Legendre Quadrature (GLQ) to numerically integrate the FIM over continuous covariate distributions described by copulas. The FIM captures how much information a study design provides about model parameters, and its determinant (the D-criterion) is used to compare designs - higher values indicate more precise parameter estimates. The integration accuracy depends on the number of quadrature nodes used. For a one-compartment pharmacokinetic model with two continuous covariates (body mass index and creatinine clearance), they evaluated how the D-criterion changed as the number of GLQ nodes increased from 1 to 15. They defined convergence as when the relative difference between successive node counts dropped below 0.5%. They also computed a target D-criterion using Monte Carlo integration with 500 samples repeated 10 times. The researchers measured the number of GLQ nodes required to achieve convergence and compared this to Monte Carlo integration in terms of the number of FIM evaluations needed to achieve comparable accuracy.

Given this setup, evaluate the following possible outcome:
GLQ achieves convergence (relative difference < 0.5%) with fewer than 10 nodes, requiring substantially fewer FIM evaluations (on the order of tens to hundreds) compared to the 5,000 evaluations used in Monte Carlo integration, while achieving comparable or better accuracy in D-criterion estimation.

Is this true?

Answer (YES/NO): YES